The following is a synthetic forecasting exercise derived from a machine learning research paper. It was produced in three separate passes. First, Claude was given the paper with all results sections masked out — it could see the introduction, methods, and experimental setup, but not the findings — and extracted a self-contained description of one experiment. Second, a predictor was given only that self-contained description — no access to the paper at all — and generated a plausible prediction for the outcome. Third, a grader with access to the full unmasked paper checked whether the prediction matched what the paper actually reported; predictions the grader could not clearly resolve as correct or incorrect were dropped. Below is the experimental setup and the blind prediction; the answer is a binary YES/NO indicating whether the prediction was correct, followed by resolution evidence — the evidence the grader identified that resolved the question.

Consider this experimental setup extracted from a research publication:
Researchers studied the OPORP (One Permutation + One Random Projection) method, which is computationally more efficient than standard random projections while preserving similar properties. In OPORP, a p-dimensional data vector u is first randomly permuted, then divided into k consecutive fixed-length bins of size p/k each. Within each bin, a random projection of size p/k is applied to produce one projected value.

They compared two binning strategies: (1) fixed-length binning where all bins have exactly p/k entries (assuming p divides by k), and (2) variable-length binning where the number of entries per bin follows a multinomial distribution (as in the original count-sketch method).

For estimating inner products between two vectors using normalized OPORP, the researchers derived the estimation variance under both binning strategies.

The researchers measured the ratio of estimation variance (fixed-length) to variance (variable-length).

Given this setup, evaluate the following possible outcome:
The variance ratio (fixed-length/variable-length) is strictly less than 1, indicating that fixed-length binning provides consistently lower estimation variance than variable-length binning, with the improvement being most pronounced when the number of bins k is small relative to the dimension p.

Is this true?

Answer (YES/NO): NO